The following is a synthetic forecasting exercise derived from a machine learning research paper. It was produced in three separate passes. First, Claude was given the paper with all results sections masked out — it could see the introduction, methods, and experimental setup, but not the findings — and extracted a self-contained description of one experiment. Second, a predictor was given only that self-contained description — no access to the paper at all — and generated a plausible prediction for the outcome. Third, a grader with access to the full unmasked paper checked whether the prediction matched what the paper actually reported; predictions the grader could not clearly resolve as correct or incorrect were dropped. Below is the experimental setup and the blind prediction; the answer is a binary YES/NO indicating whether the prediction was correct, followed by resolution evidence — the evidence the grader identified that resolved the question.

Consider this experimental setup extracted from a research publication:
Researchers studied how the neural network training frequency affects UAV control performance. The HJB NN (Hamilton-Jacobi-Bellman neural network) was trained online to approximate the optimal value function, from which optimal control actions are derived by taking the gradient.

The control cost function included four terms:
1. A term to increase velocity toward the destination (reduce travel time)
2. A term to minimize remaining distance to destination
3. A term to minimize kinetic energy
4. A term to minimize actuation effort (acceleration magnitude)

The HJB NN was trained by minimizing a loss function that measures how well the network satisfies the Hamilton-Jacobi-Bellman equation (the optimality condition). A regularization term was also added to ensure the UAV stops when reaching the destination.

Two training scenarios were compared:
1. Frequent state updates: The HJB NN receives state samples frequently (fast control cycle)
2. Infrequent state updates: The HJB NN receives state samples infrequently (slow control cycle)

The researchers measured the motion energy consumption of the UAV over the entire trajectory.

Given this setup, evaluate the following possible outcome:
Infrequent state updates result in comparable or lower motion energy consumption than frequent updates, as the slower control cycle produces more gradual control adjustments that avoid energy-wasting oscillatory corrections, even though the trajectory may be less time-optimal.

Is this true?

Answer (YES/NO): YES